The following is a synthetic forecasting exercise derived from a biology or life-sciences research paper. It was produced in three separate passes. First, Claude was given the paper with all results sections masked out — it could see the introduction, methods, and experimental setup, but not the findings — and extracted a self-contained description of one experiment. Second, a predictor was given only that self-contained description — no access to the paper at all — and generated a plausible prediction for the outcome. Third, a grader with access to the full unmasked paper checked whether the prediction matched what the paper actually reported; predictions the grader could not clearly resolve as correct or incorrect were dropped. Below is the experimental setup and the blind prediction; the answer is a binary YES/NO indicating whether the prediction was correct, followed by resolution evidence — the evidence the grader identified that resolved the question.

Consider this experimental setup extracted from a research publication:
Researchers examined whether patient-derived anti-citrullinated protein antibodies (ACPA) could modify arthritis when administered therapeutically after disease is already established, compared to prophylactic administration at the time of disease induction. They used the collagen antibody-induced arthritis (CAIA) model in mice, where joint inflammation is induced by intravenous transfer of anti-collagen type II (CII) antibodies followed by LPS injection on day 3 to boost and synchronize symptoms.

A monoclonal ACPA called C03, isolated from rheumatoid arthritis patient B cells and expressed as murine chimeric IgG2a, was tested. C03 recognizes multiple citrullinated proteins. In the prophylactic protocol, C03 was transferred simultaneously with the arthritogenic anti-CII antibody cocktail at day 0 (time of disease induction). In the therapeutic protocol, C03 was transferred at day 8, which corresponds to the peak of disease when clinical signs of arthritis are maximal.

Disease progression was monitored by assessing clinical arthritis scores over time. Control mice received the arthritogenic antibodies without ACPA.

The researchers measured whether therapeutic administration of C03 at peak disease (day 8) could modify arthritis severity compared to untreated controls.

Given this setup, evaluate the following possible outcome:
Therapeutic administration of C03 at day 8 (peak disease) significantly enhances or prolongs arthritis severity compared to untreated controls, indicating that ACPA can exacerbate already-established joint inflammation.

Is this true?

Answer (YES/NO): NO